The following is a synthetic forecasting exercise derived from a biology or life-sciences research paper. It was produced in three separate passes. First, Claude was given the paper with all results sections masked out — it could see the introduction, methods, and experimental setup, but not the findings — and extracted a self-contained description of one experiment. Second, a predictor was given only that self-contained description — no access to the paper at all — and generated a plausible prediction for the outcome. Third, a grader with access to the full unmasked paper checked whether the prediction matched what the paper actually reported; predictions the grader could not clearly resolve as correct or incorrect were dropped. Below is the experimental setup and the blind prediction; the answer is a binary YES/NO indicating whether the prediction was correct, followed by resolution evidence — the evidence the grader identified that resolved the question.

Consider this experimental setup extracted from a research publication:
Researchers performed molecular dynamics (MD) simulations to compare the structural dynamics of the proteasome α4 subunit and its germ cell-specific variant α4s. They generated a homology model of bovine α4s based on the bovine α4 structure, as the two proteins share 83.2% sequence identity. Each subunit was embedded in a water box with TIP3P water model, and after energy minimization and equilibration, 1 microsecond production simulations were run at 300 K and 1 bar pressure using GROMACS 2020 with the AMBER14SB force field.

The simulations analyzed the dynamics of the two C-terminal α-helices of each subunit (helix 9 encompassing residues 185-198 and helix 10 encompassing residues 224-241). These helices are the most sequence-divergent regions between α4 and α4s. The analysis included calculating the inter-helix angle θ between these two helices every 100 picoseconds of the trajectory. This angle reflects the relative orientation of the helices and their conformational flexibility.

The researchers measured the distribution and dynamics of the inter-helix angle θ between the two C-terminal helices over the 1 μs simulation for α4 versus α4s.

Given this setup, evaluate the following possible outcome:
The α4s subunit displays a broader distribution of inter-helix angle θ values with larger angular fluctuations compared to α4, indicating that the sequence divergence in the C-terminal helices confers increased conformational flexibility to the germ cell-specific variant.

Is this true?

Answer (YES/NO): YES